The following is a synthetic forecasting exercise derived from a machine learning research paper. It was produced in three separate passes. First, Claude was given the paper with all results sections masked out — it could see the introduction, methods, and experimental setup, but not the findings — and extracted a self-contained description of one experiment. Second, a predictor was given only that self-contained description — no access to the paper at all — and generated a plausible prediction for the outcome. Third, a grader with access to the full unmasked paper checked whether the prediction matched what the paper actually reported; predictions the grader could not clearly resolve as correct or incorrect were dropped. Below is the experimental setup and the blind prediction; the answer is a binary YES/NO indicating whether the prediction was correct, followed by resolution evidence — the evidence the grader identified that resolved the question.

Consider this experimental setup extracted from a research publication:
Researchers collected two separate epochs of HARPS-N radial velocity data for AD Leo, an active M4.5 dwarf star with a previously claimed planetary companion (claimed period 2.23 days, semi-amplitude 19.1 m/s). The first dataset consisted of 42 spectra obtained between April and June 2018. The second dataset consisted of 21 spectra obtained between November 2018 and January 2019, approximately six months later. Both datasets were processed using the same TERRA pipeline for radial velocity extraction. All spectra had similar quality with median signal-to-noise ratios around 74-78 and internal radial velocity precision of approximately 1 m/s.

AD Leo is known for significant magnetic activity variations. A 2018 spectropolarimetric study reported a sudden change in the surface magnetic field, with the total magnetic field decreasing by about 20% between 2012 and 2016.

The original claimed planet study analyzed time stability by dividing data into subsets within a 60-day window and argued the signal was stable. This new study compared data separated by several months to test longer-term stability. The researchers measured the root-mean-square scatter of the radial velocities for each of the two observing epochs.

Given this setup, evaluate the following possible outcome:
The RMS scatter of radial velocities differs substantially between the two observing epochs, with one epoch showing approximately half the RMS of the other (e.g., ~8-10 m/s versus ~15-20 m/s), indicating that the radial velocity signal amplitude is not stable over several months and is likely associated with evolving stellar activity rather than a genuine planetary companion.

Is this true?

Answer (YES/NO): YES